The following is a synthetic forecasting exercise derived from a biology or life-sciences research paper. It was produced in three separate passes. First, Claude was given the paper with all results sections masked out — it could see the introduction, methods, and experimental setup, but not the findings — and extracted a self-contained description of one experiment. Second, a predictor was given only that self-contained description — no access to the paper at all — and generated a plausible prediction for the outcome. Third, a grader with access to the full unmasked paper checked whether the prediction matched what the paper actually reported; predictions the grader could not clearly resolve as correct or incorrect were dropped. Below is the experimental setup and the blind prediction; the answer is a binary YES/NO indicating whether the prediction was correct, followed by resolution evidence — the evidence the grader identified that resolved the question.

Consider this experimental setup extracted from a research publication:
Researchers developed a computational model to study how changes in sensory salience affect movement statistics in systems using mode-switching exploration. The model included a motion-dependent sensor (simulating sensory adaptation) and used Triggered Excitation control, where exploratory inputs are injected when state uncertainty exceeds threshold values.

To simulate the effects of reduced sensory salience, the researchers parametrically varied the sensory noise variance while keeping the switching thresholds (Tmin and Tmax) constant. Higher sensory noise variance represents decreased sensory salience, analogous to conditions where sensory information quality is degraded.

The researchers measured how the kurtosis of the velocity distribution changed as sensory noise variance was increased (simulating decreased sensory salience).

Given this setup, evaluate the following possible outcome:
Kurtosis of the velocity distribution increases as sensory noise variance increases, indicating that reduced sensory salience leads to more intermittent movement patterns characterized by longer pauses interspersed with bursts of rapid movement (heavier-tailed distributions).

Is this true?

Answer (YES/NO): NO